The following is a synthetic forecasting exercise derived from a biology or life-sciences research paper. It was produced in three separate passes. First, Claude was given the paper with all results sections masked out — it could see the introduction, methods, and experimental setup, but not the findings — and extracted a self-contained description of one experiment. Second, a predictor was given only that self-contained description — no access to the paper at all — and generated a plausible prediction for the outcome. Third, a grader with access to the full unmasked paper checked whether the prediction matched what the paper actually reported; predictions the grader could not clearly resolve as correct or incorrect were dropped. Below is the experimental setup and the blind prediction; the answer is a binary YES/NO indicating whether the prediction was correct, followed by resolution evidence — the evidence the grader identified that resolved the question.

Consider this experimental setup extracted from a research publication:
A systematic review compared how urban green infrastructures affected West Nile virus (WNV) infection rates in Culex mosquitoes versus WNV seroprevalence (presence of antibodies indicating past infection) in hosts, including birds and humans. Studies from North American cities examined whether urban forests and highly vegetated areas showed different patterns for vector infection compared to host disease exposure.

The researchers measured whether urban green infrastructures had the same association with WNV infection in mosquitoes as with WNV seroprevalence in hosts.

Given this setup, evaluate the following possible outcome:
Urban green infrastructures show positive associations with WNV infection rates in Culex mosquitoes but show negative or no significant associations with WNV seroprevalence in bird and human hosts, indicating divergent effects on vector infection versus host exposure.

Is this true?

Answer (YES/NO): NO